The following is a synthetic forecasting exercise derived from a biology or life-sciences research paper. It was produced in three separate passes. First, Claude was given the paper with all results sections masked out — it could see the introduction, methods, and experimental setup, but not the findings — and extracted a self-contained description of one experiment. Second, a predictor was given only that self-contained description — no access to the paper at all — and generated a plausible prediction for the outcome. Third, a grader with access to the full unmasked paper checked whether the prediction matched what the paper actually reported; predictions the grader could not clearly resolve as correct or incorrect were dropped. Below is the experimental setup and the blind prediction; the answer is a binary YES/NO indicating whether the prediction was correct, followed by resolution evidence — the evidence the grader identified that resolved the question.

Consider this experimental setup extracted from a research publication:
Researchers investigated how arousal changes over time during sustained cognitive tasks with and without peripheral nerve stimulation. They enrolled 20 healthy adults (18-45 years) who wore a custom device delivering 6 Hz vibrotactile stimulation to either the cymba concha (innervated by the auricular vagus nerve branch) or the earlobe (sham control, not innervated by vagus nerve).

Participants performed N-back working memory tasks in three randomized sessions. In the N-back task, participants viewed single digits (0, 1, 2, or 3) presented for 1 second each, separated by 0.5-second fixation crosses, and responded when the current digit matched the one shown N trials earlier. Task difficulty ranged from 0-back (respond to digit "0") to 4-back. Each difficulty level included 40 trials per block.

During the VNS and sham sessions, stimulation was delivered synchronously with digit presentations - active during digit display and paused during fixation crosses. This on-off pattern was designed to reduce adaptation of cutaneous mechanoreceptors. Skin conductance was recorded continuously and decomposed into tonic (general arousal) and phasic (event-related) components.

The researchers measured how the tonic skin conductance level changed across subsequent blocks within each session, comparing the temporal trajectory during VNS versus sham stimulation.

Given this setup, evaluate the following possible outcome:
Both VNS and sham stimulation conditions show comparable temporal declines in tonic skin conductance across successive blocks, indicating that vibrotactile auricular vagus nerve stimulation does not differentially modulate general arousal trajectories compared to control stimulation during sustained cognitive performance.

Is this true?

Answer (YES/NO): NO